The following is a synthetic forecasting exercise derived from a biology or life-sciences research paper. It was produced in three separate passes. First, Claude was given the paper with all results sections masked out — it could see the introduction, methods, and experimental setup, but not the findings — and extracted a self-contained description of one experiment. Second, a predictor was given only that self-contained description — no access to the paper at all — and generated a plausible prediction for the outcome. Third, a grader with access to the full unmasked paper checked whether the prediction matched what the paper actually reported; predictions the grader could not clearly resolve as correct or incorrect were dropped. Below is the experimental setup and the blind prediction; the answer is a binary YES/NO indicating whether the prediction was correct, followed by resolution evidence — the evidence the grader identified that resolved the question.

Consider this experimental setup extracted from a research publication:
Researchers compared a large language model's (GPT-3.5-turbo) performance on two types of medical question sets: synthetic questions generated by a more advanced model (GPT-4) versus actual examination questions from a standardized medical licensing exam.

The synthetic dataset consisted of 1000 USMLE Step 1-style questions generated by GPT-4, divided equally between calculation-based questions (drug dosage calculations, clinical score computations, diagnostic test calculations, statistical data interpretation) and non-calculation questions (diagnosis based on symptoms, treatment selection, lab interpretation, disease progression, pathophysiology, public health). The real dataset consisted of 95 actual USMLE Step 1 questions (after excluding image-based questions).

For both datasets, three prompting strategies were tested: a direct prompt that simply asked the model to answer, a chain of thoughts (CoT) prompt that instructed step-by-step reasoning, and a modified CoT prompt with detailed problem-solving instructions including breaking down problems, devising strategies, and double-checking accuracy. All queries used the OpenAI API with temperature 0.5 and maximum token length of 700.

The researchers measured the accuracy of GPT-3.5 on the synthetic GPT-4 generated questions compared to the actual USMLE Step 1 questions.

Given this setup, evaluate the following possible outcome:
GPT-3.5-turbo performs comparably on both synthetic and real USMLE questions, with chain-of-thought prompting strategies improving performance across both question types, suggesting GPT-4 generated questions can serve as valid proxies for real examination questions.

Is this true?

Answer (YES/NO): NO